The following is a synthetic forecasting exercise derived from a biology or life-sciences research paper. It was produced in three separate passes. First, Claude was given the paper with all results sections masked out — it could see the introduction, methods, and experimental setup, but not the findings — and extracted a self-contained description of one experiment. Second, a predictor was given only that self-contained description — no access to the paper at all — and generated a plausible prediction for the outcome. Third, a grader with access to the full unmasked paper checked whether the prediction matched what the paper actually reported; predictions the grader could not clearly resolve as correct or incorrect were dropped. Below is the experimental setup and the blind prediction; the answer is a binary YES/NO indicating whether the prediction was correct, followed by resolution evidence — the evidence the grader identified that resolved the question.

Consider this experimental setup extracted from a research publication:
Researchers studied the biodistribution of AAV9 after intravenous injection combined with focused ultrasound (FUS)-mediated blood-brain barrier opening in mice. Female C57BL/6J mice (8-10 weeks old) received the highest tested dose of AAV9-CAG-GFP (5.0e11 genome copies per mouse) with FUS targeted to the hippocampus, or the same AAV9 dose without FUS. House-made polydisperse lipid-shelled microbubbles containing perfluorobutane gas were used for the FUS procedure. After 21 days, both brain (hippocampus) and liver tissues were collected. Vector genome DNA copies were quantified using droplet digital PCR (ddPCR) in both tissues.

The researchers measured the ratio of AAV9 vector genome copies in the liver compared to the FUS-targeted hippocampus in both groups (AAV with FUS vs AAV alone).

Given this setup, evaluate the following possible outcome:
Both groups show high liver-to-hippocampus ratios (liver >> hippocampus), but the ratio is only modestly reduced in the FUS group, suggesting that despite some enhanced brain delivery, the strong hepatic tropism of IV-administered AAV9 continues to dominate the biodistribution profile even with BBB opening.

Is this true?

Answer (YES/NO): NO